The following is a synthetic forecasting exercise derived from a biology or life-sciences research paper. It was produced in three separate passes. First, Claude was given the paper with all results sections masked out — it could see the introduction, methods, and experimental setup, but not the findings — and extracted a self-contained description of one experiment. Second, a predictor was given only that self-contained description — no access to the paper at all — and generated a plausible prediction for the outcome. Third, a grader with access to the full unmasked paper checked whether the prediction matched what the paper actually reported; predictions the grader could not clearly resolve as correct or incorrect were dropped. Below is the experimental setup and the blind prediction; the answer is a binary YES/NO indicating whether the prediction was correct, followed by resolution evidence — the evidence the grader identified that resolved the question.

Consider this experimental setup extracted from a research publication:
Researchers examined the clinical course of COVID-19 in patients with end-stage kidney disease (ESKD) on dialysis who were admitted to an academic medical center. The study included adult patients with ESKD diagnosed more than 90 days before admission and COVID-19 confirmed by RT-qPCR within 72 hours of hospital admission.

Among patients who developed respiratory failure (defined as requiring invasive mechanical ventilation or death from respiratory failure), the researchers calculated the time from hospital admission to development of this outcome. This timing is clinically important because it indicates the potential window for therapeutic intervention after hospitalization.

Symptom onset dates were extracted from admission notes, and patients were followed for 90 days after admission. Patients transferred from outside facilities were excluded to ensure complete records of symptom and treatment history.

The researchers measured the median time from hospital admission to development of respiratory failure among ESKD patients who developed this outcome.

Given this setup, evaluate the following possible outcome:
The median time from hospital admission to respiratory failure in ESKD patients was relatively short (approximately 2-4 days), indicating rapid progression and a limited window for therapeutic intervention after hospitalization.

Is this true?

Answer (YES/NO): NO